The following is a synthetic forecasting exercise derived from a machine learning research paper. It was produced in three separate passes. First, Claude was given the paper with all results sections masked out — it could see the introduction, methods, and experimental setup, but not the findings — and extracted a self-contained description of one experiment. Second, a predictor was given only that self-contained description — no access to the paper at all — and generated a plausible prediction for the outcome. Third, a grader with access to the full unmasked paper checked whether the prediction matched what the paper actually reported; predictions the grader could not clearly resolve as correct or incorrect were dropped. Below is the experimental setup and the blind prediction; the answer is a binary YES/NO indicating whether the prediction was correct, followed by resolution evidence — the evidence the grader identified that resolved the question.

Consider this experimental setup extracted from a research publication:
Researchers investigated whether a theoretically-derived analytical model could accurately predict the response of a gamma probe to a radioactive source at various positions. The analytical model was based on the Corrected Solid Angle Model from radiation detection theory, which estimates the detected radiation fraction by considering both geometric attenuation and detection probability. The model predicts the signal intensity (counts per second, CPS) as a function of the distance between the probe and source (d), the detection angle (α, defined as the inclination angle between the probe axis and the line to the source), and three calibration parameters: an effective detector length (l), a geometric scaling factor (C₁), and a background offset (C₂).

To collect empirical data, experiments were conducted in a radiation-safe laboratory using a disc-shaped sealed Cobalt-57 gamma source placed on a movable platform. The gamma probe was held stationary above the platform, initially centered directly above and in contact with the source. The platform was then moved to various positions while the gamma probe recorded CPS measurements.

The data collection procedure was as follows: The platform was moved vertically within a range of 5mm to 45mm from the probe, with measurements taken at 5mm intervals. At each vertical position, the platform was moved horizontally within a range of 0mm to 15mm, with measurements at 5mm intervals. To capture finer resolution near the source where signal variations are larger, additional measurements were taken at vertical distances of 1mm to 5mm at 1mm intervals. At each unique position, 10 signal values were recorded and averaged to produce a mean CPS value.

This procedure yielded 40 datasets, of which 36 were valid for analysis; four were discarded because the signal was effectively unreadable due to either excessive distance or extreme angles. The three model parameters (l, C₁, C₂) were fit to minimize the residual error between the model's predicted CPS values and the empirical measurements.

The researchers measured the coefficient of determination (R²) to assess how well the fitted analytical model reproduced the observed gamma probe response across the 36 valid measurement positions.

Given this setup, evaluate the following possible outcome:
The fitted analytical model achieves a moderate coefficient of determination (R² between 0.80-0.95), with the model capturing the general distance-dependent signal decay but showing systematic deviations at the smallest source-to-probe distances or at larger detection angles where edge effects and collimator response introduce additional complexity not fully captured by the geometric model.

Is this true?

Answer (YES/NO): NO